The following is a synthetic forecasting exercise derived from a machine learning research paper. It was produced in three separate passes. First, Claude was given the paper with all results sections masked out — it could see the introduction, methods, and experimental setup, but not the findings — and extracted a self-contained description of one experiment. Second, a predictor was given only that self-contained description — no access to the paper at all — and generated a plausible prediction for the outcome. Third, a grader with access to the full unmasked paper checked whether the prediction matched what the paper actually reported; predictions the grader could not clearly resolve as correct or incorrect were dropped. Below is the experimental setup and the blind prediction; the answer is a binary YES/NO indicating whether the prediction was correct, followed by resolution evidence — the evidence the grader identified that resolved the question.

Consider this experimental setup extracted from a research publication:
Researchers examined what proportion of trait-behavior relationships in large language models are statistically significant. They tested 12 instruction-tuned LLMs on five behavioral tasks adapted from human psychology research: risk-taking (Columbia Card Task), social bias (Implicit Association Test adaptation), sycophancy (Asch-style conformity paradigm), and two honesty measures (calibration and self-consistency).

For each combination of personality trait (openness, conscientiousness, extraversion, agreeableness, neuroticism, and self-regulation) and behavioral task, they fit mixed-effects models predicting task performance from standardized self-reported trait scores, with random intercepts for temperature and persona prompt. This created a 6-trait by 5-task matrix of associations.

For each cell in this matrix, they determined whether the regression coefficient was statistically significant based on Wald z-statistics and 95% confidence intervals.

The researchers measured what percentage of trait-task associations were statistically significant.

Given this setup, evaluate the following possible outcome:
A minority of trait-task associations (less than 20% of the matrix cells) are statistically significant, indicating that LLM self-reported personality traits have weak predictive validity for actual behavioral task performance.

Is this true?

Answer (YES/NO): NO